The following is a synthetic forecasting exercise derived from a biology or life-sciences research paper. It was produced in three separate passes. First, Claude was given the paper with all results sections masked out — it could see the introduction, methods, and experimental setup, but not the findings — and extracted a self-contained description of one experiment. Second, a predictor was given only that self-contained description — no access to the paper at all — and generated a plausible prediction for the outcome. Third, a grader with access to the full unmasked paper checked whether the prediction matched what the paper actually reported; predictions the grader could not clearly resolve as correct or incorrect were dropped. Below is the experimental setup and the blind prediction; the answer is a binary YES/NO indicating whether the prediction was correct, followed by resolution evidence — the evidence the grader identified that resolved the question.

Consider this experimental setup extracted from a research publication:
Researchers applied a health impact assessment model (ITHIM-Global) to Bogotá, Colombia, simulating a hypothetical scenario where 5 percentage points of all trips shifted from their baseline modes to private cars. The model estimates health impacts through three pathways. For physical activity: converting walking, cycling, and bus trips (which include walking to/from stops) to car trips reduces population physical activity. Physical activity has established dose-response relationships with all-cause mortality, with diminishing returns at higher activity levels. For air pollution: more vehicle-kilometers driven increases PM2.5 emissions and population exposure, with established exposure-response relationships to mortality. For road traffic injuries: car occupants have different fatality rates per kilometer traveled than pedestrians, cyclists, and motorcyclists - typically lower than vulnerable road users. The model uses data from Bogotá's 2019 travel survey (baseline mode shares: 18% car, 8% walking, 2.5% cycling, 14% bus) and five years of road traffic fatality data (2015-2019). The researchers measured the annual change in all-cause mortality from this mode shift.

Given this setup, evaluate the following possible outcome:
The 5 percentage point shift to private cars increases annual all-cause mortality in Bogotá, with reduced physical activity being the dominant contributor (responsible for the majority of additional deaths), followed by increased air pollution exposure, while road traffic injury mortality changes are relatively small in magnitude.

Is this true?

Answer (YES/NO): NO